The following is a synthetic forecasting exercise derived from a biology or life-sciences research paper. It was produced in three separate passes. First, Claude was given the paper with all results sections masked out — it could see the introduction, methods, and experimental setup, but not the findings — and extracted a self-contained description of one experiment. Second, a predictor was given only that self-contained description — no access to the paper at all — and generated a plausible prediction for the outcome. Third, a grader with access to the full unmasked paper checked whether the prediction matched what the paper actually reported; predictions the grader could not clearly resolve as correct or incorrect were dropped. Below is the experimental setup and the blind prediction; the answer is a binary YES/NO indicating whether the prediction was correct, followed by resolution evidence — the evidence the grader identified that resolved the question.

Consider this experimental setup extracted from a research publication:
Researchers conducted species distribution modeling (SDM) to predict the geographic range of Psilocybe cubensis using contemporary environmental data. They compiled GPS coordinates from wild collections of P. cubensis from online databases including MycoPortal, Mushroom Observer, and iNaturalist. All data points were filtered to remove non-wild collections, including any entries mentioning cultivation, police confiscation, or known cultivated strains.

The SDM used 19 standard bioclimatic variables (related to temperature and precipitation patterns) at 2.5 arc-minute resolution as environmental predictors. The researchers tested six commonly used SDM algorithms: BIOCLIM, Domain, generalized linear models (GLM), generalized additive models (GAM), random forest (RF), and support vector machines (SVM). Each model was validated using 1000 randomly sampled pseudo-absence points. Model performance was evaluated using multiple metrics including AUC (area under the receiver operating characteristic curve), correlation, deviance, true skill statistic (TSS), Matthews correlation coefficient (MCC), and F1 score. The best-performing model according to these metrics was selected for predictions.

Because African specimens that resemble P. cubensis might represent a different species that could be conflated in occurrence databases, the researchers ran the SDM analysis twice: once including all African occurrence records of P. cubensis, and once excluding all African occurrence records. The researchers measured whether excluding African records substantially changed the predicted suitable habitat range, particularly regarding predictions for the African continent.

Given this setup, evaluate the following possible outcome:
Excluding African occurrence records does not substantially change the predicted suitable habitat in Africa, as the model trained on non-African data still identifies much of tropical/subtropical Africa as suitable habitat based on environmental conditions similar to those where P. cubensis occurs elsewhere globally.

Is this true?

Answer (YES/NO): YES